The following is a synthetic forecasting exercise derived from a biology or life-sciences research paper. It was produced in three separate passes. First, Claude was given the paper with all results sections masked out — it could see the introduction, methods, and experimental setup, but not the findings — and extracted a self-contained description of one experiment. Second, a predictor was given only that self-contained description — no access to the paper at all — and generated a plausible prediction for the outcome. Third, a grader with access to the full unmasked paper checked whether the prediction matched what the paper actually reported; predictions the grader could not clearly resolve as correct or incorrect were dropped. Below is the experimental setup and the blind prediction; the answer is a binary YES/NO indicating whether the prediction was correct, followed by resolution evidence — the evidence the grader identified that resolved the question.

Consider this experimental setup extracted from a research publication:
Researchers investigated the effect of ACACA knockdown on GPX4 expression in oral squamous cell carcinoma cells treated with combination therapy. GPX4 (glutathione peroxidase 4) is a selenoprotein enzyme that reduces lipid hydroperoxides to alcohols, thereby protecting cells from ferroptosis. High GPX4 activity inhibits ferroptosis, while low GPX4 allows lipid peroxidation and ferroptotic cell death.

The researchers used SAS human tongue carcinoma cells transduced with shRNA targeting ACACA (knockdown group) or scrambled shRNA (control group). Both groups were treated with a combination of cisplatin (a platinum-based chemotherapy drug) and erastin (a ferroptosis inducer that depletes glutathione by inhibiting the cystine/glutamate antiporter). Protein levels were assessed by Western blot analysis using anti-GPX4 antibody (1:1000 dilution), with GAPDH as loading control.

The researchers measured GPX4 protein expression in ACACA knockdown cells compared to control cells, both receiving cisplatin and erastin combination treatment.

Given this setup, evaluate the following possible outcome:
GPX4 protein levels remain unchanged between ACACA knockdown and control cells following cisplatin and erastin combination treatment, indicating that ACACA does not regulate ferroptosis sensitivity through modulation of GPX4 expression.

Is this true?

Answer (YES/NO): NO